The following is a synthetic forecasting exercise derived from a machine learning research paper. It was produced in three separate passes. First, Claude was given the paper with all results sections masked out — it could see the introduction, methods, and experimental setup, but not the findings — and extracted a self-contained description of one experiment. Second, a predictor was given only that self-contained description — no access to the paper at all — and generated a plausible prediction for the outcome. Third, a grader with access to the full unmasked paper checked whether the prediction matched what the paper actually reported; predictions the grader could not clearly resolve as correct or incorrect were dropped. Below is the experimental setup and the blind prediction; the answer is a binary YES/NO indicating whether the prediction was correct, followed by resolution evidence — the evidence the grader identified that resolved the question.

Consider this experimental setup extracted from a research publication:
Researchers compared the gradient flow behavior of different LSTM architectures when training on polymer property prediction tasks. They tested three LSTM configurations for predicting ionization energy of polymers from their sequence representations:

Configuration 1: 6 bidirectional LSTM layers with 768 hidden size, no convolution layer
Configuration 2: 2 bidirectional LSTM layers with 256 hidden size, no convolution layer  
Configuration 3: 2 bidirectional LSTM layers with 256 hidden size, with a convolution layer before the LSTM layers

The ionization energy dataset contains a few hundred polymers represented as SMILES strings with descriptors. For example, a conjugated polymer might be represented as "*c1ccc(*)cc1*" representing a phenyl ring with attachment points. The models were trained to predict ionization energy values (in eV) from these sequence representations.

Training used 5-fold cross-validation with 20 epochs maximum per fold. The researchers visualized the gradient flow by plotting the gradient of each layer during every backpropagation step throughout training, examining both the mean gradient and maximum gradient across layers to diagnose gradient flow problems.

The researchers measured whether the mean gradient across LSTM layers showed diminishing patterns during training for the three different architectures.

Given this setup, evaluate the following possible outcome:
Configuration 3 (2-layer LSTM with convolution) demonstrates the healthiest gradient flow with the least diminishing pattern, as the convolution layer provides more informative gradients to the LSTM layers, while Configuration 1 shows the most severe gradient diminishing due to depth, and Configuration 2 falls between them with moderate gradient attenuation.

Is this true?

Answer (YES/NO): NO